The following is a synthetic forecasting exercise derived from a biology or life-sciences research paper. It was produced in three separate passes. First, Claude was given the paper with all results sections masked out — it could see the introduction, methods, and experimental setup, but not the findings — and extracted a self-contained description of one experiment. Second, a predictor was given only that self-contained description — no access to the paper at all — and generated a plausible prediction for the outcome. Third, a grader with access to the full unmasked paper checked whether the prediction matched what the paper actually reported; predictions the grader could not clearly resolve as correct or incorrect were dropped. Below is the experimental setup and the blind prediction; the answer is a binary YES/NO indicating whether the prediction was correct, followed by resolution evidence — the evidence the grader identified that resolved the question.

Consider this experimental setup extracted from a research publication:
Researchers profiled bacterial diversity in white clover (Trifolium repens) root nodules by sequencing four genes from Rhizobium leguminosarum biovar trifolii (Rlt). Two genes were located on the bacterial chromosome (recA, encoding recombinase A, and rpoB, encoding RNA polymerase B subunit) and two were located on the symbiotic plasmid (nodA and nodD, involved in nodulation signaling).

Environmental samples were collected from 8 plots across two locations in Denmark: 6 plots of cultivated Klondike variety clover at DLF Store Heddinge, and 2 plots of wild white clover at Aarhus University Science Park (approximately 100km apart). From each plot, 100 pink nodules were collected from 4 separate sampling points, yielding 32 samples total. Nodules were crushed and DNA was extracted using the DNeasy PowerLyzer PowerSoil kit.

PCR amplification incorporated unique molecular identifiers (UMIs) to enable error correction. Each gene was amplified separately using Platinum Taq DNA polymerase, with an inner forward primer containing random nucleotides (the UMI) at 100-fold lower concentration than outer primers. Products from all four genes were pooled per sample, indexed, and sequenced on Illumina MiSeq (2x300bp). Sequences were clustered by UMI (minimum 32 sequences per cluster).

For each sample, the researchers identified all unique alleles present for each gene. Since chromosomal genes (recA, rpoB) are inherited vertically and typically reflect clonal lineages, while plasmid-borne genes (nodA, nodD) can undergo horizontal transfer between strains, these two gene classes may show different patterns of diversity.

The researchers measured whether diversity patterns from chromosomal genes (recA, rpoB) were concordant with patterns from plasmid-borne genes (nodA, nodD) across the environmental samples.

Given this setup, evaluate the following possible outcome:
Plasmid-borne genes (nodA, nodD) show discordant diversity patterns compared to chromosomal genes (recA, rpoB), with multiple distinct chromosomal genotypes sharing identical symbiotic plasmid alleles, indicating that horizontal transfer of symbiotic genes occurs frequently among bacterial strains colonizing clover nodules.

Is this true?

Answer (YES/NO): NO